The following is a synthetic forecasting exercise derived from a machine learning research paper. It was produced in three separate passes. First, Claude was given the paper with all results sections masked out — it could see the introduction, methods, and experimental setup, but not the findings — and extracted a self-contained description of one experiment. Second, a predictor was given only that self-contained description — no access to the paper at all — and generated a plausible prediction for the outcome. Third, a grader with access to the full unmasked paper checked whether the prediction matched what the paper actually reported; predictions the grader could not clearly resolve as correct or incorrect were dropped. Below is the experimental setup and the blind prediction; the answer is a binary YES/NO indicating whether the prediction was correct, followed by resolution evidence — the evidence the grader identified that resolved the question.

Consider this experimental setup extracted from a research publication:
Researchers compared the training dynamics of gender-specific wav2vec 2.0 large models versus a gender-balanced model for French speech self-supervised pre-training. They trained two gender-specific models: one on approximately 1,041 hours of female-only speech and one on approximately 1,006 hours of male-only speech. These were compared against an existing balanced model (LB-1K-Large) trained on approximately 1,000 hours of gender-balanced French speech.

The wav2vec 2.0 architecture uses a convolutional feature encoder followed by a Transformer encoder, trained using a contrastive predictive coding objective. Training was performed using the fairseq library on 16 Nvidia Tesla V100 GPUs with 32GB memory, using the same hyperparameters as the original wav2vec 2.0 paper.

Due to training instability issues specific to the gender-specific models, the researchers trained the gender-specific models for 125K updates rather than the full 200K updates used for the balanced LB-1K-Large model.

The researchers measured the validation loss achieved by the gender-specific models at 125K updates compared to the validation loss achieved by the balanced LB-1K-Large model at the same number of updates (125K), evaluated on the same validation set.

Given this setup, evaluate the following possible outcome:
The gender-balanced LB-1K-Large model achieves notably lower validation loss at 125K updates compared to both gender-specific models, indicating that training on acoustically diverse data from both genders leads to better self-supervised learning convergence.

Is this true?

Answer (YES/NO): NO